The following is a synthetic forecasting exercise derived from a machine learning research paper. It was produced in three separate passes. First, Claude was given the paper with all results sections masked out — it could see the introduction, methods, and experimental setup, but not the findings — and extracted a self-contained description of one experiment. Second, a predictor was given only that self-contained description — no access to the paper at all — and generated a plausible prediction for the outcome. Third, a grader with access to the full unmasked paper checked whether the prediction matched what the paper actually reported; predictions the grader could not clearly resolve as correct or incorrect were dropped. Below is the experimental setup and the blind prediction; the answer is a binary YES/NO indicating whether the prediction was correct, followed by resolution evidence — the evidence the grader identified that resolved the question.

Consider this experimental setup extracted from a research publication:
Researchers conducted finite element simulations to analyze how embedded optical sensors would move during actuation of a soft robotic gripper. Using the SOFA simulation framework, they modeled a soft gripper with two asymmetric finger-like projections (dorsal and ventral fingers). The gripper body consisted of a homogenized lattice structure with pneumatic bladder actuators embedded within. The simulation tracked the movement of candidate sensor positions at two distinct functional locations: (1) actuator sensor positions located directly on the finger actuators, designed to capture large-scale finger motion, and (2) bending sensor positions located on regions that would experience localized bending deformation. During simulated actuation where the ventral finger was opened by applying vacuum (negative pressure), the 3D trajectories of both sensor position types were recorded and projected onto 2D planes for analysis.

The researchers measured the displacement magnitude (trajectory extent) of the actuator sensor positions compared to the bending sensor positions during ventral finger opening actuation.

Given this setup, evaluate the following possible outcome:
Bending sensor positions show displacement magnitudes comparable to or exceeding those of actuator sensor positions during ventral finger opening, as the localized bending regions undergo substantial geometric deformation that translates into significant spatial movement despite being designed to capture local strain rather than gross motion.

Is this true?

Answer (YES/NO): NO